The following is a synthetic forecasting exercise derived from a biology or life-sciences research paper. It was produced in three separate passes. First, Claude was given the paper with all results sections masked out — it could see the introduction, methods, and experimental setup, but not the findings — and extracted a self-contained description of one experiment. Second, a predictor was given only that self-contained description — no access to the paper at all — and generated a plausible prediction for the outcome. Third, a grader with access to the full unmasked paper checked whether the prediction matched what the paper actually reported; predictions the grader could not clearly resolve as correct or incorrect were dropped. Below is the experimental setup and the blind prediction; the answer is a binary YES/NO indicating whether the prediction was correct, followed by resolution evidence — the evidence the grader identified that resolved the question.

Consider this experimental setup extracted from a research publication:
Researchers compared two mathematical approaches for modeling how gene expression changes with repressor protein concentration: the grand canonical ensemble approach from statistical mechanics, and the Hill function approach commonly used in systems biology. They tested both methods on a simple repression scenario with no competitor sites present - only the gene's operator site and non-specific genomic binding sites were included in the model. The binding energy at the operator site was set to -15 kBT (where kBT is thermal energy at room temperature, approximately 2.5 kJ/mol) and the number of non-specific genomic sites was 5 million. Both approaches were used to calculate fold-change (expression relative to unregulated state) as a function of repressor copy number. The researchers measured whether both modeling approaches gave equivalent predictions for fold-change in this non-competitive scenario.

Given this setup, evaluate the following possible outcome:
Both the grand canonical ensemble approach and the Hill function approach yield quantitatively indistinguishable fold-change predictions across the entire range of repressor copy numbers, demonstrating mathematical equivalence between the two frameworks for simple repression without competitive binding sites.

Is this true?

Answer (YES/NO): NO